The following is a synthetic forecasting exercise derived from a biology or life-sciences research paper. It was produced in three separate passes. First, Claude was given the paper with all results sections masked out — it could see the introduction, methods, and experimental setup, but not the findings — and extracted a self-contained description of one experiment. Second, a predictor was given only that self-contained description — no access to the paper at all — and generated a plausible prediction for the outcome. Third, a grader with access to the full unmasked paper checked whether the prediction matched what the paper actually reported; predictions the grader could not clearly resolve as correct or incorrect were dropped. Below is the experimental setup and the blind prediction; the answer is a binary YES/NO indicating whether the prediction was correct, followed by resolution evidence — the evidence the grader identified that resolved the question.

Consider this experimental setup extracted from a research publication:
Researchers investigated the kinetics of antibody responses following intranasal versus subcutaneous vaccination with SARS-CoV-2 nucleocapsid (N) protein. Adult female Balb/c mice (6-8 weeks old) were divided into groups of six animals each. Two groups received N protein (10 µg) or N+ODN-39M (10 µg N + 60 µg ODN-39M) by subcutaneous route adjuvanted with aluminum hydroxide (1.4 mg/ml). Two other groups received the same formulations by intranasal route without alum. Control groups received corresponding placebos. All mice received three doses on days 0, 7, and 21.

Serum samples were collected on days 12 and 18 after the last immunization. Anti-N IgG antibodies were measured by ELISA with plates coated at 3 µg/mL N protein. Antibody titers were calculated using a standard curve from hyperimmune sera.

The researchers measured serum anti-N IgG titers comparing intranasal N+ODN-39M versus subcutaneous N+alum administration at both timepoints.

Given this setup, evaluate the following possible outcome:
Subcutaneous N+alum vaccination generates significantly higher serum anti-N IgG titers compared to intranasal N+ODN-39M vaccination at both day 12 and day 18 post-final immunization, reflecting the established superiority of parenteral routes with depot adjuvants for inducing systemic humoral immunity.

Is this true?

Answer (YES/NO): NO